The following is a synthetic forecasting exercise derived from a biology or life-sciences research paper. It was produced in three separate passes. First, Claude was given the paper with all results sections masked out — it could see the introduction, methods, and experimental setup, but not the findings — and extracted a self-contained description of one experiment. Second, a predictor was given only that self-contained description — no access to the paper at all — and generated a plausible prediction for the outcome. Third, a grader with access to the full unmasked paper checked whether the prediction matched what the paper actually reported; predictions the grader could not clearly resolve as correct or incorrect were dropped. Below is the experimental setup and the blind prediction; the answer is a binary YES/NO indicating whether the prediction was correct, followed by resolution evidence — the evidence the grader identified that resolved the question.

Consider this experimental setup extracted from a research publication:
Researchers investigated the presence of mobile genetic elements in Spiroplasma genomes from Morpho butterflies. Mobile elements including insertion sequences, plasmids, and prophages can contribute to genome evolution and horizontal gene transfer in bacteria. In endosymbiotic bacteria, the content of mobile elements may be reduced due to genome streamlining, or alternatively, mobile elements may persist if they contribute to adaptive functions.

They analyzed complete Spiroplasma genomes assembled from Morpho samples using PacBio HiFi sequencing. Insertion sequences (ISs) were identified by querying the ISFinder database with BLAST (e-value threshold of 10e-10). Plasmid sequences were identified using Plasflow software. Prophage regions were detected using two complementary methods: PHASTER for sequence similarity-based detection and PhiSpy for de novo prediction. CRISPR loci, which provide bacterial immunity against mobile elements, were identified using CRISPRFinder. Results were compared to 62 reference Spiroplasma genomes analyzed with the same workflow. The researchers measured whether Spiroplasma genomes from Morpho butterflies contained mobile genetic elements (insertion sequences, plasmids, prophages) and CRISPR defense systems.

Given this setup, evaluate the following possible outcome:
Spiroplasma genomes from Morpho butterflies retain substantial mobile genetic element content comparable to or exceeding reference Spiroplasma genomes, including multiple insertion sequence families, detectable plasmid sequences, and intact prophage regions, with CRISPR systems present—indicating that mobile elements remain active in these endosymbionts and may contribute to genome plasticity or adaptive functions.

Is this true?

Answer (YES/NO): NO